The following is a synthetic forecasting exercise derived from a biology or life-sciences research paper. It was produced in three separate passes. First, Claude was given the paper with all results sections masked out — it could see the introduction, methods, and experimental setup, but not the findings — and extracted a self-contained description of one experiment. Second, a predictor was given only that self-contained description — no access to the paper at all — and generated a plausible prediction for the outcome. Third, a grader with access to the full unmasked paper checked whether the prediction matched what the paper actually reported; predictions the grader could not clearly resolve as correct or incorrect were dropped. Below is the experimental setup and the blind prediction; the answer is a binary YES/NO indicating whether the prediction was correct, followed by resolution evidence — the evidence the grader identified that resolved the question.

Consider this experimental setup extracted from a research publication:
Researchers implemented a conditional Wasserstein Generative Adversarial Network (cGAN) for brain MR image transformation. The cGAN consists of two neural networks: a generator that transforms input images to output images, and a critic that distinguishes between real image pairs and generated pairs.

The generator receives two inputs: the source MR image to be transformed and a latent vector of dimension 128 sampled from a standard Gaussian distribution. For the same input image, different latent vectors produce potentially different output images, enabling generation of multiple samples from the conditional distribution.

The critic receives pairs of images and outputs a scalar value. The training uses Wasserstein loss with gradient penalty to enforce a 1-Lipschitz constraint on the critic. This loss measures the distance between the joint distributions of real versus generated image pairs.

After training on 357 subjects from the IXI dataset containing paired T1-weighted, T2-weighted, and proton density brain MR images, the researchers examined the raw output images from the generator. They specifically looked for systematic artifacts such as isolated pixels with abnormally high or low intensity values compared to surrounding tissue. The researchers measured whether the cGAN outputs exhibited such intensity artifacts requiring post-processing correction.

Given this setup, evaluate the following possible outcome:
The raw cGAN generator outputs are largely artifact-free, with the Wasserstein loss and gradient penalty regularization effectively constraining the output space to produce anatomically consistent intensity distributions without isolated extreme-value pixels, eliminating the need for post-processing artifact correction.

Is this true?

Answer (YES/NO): YES